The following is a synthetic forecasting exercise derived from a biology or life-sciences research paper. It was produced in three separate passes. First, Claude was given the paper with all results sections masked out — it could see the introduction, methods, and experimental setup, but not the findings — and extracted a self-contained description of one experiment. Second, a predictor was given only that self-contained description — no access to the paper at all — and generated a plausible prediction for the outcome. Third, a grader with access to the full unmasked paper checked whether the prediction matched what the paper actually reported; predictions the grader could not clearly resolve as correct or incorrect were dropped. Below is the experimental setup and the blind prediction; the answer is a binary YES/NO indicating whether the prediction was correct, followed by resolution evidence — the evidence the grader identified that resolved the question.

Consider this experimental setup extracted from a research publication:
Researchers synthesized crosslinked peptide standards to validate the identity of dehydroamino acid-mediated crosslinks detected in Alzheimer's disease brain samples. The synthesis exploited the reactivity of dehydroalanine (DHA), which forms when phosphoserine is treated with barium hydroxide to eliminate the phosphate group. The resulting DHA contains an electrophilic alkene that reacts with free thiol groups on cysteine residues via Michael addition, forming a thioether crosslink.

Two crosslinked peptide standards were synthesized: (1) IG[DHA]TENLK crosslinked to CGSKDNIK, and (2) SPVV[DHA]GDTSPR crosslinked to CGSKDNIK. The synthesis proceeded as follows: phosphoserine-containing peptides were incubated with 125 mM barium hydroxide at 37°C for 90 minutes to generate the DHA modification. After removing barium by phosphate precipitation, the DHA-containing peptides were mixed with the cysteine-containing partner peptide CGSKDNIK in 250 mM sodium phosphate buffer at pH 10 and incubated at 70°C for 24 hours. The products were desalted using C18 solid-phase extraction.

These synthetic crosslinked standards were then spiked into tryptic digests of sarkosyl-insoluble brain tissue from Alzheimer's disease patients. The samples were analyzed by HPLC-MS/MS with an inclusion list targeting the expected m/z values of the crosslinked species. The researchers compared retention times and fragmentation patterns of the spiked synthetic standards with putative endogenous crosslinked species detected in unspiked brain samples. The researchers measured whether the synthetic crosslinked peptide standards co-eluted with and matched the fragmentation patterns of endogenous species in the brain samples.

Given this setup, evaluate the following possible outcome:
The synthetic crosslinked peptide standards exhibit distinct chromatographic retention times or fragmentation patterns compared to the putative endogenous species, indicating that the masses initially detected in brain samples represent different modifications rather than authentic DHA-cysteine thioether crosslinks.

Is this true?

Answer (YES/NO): NO